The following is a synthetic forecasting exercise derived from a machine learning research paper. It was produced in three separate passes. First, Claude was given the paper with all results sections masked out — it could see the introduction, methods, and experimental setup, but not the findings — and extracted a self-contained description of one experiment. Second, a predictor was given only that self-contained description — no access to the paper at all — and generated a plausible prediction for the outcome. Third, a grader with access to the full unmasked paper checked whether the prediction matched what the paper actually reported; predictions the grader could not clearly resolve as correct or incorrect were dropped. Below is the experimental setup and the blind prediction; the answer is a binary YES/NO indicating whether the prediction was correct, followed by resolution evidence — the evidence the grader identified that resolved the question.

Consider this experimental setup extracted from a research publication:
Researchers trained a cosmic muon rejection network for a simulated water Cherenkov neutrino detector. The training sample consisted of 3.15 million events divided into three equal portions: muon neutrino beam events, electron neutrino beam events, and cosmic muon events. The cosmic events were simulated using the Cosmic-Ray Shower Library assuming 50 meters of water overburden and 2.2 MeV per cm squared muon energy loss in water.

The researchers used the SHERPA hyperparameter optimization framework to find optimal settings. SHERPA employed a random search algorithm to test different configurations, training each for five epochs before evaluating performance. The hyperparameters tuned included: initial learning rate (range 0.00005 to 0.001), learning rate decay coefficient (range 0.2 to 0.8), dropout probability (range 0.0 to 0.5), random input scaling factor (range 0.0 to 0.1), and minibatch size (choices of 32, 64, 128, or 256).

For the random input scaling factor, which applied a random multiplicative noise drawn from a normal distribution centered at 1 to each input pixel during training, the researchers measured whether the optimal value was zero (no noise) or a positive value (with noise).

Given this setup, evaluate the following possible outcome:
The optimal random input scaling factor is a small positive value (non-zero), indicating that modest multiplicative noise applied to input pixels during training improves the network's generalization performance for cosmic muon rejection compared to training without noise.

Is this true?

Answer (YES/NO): YES